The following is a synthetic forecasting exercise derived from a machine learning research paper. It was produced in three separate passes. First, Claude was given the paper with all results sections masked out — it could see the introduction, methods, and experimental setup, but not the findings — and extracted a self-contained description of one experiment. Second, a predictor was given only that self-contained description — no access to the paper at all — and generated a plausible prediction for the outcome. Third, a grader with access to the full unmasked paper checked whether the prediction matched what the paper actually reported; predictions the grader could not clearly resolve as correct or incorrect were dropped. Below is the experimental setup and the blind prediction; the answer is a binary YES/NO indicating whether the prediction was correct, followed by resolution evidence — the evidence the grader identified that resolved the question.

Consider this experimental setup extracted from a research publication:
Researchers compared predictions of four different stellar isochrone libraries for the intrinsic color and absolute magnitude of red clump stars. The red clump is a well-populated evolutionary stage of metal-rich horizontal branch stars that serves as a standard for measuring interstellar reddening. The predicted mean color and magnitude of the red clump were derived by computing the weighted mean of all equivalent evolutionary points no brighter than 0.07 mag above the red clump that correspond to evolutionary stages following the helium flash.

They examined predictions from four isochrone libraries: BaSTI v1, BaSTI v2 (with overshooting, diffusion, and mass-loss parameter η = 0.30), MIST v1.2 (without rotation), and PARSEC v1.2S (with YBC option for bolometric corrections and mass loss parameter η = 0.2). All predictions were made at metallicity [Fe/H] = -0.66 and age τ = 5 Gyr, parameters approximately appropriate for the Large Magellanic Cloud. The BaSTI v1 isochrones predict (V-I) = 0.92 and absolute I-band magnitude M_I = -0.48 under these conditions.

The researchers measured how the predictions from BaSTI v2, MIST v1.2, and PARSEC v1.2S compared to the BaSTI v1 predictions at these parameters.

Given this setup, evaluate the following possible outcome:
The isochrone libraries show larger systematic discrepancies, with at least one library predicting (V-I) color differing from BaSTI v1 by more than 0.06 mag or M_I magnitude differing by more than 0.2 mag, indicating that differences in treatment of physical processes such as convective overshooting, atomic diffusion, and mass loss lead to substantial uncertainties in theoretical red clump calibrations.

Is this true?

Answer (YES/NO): NO